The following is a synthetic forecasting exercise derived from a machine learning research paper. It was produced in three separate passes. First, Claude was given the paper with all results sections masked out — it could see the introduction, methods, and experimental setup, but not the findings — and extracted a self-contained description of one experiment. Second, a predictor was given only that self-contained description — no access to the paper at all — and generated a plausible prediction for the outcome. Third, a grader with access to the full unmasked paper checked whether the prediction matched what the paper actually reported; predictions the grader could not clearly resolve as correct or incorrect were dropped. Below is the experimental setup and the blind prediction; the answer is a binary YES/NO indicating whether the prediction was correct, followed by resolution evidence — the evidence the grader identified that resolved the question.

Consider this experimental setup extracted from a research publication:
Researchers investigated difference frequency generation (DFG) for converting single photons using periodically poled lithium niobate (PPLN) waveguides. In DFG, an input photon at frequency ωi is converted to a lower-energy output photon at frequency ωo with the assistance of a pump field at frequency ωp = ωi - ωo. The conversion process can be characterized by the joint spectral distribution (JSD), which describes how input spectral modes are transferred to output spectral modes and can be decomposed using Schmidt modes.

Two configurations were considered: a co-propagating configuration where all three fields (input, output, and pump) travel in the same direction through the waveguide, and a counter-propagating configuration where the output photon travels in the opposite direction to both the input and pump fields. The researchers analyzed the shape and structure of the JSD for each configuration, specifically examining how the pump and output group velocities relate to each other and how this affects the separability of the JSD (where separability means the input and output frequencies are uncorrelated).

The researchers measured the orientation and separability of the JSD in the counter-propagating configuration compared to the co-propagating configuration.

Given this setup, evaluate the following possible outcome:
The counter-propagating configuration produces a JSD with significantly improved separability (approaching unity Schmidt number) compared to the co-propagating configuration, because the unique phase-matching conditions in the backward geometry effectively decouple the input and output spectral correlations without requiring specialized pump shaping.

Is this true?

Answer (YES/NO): NO